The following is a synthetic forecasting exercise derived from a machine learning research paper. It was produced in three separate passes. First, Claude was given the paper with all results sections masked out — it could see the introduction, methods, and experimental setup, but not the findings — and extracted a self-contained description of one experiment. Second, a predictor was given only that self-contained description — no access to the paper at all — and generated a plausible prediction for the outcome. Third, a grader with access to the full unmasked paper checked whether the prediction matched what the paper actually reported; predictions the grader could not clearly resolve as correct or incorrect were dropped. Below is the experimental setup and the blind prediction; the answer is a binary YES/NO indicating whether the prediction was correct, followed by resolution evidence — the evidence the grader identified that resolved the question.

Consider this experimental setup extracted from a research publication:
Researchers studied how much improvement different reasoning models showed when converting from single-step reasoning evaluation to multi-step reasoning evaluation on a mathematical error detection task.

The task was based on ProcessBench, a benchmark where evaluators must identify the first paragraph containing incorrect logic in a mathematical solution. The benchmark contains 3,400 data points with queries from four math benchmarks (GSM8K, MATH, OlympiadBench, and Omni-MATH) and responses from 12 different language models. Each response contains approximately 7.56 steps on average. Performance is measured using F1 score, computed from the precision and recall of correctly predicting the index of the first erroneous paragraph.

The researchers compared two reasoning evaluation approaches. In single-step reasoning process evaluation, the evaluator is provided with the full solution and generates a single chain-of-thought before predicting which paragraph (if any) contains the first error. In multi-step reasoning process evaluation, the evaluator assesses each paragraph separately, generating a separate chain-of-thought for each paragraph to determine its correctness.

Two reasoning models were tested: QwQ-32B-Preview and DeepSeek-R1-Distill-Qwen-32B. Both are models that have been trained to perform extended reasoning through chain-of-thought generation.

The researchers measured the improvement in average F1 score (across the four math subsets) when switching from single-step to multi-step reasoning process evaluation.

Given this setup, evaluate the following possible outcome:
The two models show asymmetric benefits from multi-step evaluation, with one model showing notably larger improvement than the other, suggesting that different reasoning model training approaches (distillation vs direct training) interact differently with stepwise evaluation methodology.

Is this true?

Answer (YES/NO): YES